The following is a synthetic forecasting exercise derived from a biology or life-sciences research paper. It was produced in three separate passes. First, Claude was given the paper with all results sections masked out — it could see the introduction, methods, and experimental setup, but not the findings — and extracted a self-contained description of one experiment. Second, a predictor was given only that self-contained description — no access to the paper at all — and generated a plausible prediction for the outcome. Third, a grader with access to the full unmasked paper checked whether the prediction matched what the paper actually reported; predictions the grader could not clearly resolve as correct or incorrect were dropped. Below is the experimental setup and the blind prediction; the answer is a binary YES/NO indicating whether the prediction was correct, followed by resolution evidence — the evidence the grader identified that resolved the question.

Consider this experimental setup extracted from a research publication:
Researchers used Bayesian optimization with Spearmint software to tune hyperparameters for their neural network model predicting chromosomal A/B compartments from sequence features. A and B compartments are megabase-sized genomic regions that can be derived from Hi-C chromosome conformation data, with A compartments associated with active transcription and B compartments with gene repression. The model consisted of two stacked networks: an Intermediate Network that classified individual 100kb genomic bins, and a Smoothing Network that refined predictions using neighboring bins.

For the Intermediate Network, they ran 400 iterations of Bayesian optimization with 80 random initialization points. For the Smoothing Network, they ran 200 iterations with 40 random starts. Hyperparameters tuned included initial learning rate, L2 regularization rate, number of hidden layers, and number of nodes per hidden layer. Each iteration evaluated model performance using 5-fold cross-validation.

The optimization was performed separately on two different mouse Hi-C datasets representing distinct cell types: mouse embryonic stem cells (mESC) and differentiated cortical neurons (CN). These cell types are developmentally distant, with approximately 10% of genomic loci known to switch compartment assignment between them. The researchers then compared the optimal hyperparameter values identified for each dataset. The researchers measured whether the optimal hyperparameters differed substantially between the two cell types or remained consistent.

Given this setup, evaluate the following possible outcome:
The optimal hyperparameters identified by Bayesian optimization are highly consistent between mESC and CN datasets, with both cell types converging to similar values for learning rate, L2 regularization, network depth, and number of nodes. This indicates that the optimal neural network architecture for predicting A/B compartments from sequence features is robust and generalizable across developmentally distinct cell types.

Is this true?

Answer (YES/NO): YES